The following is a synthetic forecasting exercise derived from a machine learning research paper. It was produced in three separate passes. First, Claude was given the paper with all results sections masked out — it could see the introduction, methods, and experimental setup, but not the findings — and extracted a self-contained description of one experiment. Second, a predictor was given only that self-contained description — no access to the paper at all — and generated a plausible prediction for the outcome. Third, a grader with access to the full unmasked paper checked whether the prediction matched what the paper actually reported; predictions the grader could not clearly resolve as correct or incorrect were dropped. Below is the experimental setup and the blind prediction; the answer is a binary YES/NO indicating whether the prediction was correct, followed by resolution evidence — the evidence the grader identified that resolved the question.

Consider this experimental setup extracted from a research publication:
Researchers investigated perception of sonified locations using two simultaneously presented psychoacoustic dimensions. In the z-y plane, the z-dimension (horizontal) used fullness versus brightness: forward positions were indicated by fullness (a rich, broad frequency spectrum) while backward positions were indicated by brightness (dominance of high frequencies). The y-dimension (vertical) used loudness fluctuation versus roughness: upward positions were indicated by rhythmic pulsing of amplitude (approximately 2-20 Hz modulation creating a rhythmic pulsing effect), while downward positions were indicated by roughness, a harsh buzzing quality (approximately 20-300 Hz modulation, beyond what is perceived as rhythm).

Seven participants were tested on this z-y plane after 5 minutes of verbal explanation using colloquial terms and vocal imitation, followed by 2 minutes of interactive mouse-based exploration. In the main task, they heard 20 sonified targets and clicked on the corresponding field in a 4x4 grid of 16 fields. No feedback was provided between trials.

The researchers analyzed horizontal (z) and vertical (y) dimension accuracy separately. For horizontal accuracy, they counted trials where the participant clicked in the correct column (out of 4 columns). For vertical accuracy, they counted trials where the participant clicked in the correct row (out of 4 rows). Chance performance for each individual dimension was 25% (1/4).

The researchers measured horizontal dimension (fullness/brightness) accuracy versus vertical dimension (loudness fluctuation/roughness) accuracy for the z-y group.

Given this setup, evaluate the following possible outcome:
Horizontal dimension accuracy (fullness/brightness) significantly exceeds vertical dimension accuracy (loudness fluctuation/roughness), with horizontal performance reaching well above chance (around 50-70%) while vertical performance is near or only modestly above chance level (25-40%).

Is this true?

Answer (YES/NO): NO